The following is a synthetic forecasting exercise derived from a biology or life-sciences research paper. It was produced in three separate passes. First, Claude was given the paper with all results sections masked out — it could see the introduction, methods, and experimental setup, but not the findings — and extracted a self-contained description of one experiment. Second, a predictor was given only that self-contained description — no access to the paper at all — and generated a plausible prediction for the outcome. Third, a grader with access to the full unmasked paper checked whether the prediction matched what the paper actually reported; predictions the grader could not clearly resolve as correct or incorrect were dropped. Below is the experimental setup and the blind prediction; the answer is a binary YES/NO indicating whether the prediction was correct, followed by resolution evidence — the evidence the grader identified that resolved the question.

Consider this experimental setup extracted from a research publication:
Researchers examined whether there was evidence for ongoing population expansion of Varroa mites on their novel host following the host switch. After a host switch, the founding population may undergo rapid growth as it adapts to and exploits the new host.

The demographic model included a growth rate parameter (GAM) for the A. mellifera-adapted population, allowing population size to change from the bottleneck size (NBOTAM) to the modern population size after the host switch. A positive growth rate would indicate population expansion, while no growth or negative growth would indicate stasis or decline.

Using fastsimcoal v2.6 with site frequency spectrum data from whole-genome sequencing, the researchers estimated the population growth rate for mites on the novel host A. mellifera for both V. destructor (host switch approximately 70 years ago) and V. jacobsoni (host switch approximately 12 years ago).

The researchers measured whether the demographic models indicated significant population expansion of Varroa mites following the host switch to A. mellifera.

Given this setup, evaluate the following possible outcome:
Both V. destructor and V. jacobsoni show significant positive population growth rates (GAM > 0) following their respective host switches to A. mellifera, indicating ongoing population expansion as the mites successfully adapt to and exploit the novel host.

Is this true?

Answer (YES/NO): NO